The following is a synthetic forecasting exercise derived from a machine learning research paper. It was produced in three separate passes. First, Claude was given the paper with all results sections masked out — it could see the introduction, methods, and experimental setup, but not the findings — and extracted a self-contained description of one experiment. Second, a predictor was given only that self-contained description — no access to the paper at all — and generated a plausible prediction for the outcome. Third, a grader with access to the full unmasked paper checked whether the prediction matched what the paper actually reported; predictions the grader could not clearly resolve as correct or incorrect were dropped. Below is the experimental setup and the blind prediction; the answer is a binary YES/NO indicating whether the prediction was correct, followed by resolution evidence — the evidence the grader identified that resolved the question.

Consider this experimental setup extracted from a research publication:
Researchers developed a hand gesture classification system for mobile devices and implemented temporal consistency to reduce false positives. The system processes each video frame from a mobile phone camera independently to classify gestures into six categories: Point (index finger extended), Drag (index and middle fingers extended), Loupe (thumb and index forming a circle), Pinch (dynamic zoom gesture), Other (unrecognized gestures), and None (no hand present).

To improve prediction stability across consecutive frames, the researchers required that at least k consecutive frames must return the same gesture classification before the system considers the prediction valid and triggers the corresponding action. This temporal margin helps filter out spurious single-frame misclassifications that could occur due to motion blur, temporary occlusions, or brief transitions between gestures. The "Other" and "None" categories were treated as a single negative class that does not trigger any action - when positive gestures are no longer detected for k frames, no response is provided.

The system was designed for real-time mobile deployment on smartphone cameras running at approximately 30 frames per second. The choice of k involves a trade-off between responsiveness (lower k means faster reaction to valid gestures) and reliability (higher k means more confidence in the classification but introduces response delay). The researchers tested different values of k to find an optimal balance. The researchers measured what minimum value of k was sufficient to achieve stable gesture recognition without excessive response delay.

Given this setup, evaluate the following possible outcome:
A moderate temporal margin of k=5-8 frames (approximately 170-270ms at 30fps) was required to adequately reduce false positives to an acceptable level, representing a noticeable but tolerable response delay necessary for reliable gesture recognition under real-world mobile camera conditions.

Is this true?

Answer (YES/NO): NO